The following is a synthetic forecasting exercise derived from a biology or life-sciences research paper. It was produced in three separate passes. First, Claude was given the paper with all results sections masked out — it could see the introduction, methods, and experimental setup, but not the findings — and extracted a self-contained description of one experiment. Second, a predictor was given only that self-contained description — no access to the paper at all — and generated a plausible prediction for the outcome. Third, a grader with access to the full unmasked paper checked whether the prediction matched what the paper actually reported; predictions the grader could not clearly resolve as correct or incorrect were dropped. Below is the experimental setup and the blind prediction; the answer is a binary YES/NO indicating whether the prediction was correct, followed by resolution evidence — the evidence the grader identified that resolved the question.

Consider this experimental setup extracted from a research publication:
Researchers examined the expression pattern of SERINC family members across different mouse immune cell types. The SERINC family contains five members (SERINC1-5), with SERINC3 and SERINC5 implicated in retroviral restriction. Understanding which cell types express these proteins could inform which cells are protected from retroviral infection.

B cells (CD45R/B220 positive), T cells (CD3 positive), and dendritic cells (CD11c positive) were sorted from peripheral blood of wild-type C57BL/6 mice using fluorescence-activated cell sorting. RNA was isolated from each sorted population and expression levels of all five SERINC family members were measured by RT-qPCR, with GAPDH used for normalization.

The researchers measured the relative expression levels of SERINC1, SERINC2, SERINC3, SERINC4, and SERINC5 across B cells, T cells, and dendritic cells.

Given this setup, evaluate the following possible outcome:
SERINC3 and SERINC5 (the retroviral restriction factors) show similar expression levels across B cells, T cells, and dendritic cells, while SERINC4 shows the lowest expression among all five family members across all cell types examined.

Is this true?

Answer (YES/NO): NO